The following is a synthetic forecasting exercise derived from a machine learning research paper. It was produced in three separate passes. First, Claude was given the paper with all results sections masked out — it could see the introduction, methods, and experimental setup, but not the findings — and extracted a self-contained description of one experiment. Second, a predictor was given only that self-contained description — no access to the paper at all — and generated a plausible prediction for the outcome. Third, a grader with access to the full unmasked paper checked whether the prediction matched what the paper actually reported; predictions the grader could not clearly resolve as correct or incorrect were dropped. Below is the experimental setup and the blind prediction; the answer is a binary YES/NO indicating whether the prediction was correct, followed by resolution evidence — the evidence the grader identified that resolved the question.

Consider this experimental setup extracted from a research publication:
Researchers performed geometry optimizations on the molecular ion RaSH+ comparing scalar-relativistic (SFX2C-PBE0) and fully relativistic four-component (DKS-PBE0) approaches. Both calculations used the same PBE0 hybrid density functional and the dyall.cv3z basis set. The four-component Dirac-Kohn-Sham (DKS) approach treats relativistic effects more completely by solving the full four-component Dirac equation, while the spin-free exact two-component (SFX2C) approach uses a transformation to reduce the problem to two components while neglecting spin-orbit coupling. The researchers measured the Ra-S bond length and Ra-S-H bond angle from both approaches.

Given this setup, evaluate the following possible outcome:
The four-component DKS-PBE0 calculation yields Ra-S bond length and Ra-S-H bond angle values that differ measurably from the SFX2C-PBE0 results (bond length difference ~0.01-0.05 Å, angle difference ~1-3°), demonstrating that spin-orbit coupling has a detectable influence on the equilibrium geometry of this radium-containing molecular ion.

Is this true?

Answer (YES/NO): NO